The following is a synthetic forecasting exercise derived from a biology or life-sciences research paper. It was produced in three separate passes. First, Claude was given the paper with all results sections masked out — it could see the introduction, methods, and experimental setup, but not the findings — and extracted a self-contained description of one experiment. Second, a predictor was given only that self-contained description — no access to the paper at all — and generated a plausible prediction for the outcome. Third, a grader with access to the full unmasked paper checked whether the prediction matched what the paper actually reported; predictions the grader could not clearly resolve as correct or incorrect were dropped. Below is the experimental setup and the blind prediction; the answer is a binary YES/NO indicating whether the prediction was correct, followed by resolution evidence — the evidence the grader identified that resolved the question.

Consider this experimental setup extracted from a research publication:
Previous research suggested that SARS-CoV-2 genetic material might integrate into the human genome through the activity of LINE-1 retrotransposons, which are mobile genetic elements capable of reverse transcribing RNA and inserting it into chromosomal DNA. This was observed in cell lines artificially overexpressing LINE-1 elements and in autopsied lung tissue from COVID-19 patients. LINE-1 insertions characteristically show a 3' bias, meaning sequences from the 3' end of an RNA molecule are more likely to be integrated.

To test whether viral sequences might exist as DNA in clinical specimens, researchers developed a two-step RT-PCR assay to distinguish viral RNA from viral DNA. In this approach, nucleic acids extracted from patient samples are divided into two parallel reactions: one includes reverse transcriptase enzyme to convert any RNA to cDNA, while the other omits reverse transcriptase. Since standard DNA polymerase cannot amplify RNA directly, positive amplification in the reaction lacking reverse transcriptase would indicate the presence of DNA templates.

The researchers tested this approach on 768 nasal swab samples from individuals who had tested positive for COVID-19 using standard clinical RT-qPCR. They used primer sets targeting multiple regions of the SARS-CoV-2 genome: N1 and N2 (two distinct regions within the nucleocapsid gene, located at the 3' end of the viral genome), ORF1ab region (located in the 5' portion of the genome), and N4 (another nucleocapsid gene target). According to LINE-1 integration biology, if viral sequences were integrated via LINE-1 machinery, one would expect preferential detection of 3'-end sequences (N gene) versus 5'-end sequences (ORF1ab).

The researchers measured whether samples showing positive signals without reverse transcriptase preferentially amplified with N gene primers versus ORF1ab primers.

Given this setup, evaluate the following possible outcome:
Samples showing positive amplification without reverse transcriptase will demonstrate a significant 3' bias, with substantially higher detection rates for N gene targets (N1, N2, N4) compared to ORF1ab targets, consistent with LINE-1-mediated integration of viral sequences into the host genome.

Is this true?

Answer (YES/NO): NO